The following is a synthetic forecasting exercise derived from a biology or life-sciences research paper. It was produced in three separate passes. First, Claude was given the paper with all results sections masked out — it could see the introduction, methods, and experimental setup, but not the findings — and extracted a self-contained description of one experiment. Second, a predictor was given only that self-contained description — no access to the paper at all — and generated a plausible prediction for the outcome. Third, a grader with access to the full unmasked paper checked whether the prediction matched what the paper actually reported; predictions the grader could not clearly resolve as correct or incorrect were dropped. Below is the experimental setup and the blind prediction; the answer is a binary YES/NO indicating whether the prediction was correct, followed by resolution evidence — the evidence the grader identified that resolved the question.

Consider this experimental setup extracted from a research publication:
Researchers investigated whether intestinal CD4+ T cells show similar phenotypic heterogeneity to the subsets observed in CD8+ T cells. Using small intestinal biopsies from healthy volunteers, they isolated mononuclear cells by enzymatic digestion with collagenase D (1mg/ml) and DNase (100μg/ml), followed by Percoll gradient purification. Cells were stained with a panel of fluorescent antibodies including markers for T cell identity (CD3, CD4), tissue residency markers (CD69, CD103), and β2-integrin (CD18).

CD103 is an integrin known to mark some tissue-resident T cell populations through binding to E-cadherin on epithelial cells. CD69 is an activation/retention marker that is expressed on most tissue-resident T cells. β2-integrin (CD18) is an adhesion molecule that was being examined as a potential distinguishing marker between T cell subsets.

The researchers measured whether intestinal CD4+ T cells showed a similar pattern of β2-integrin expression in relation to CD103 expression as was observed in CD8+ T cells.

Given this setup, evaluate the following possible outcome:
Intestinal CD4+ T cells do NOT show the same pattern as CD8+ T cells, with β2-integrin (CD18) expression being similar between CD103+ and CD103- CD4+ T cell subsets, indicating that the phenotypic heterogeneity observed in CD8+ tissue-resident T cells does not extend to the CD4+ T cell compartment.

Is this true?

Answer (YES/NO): NO